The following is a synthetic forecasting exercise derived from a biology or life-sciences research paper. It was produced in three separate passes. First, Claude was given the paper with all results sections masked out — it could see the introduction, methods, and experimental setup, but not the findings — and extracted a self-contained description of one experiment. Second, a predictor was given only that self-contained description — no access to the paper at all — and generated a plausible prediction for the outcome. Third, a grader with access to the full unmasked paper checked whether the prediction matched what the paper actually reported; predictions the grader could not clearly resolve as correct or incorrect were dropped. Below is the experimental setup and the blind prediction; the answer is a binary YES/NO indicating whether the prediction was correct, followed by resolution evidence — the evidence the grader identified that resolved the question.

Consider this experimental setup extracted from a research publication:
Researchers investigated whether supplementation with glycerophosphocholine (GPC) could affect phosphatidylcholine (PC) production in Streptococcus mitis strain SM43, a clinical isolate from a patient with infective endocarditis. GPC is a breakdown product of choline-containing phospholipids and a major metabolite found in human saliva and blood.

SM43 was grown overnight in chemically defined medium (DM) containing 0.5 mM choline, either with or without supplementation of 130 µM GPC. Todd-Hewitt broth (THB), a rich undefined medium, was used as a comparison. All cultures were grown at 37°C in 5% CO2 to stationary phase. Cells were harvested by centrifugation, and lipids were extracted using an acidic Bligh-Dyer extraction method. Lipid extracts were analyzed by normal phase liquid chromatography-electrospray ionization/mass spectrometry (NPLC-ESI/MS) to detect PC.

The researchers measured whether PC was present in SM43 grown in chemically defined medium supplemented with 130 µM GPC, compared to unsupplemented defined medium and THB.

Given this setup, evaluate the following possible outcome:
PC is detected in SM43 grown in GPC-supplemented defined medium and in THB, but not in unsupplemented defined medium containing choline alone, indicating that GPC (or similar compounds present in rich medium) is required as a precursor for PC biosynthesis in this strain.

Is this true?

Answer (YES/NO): YES